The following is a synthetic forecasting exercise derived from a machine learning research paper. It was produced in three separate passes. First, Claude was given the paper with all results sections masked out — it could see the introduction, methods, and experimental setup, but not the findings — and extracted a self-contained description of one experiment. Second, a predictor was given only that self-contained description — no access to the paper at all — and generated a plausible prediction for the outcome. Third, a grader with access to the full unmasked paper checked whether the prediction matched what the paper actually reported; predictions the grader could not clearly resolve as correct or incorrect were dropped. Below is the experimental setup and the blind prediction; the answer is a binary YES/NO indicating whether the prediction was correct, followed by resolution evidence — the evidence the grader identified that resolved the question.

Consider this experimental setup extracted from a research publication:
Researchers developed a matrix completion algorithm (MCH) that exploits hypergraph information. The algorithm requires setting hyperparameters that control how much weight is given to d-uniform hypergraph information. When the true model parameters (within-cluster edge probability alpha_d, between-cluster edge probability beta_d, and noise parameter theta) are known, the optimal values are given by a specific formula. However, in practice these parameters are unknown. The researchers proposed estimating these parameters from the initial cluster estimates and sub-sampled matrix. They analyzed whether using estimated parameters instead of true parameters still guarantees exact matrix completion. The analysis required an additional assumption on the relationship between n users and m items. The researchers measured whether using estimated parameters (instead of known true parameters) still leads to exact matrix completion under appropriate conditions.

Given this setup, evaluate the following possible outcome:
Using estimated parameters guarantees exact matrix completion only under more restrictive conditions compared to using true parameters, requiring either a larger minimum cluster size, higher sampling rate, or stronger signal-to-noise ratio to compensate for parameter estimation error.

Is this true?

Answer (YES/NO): NO